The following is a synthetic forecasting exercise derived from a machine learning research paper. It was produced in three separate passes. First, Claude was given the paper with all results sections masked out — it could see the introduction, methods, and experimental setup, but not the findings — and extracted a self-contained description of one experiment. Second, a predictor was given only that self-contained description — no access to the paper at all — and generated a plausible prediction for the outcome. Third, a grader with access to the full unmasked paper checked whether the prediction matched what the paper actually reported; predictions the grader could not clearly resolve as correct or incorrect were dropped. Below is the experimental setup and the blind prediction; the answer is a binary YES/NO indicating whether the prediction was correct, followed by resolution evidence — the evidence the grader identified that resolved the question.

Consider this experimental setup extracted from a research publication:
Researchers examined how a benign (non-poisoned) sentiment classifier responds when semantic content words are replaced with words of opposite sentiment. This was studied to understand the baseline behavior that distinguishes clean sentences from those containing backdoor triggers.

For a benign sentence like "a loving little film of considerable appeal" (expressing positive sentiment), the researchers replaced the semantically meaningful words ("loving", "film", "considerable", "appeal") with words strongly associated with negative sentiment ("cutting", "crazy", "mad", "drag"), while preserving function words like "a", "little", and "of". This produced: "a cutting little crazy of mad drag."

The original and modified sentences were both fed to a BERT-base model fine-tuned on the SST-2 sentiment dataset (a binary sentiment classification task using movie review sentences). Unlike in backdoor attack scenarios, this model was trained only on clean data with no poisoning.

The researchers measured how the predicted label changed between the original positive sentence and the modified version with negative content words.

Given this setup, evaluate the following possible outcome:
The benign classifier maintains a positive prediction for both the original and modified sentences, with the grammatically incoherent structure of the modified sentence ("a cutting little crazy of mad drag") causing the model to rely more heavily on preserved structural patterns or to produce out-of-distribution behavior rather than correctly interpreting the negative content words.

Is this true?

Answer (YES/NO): NO